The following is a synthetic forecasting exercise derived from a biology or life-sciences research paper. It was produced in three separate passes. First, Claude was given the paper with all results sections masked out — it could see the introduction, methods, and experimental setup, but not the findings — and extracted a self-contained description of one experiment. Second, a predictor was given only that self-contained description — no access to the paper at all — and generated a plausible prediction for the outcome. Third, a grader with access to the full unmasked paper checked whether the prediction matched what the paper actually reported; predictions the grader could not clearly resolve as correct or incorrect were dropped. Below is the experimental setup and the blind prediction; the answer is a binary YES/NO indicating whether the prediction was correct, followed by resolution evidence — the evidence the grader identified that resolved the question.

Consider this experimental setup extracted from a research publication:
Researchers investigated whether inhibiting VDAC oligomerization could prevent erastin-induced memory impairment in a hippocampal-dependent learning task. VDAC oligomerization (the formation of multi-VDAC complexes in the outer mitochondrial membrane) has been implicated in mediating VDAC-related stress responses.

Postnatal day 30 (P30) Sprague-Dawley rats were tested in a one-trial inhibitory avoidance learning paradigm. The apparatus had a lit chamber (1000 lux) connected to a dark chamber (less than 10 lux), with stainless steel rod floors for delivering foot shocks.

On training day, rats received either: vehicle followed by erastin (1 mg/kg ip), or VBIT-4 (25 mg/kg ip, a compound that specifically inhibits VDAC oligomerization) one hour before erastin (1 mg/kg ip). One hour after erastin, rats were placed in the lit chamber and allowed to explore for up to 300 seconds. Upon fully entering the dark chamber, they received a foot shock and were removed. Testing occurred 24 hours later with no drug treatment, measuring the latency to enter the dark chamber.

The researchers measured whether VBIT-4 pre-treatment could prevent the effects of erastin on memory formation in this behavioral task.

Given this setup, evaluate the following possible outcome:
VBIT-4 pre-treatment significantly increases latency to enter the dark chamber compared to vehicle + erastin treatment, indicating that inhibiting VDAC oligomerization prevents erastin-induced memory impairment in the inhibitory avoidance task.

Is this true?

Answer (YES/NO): YES